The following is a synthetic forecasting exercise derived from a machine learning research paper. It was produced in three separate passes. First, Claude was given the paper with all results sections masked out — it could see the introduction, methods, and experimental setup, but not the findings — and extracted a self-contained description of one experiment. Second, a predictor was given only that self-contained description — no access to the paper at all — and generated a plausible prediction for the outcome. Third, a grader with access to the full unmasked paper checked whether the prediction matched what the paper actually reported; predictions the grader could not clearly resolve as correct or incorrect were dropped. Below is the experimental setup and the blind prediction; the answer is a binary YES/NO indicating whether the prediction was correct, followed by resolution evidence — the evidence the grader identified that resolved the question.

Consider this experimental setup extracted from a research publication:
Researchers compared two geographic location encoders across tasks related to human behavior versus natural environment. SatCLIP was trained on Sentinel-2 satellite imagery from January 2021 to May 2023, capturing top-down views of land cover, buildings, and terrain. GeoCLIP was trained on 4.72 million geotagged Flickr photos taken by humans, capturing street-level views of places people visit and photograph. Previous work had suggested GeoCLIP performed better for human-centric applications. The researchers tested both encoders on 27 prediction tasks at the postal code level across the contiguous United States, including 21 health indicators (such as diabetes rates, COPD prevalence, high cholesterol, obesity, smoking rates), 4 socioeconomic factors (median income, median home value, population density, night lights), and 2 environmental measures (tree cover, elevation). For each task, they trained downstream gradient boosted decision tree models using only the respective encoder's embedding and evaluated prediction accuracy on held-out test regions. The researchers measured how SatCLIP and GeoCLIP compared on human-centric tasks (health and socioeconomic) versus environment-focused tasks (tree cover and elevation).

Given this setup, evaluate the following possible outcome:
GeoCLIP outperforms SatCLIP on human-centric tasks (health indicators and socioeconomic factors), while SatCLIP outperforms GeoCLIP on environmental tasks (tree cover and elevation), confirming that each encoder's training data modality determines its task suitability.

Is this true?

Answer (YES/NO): NO